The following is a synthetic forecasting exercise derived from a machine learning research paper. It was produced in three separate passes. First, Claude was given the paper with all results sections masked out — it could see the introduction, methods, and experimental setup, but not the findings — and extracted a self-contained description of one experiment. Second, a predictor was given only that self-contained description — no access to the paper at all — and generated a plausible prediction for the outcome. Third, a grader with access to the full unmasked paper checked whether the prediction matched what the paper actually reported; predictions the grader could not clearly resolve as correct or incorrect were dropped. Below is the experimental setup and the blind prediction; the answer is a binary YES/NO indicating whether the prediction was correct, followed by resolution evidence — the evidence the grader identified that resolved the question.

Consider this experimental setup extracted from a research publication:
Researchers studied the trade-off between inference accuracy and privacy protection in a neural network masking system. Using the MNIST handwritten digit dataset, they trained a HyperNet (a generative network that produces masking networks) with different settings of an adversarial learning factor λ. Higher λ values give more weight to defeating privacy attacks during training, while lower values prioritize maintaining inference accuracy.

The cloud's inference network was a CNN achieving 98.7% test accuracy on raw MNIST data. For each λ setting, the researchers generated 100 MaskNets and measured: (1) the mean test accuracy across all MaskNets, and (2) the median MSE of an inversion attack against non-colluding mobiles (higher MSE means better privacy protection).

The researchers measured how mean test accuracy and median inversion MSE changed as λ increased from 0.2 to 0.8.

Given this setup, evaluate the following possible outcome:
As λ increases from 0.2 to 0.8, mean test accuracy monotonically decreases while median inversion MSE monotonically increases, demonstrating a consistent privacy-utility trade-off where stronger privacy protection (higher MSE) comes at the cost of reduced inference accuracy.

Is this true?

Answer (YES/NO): NO